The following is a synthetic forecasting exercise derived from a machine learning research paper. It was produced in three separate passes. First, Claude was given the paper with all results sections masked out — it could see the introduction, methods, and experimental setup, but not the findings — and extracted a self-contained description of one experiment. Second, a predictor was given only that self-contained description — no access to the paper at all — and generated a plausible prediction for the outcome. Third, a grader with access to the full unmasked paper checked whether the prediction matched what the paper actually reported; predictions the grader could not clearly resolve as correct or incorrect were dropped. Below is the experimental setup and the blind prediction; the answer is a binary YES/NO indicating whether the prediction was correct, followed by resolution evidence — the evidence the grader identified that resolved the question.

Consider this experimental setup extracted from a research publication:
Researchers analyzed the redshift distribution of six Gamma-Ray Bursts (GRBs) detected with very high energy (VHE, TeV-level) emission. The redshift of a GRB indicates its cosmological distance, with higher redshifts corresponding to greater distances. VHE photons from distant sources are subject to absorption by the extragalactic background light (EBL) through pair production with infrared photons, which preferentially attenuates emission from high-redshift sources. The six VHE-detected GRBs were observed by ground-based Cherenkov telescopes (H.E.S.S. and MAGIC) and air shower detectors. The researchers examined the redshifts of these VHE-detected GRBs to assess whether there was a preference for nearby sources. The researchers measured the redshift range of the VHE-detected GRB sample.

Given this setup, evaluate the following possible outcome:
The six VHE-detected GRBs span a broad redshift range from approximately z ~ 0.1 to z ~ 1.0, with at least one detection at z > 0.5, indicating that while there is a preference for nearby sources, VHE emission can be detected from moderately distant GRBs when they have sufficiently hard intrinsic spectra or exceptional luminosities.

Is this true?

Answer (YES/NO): YES